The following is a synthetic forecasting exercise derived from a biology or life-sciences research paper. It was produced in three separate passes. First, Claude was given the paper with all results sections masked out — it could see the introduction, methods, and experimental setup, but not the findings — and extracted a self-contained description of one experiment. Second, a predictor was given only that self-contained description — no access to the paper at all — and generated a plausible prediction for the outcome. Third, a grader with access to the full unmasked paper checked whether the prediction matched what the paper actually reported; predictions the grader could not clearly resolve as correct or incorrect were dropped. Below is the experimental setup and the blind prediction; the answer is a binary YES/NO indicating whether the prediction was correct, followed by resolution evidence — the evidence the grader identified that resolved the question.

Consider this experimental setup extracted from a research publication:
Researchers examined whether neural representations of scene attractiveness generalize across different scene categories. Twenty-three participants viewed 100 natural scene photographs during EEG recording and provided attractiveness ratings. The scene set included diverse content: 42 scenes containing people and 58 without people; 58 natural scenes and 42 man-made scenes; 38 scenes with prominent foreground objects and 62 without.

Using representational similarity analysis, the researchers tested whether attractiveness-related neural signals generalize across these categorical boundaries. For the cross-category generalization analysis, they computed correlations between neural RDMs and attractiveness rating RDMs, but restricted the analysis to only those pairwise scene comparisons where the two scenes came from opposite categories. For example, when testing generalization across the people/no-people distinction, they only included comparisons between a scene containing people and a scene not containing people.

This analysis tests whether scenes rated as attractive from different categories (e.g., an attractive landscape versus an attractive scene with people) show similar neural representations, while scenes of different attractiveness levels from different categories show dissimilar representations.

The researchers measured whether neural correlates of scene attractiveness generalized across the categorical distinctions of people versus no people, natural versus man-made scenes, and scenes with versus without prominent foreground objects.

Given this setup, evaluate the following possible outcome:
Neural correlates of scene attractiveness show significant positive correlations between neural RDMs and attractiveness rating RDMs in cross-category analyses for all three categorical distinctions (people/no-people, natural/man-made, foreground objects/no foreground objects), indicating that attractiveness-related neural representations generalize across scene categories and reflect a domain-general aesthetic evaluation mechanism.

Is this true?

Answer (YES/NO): YES